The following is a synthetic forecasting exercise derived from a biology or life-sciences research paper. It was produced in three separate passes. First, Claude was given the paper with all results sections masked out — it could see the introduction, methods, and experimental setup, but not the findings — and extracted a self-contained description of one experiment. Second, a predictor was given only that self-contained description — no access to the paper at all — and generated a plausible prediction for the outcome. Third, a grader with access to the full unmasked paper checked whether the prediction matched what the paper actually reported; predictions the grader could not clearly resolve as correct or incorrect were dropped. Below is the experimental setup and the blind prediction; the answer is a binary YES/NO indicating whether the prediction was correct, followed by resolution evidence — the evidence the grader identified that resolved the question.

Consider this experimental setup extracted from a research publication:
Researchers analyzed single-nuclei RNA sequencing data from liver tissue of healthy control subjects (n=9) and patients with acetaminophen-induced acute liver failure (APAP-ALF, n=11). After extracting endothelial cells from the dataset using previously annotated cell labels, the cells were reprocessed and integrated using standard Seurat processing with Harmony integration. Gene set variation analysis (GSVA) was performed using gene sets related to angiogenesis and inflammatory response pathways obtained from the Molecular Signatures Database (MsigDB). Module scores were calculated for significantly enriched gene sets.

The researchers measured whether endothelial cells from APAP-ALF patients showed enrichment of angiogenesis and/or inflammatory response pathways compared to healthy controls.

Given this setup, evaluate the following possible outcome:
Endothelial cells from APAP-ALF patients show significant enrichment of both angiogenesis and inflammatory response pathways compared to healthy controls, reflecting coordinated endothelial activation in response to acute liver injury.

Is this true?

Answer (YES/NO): YES